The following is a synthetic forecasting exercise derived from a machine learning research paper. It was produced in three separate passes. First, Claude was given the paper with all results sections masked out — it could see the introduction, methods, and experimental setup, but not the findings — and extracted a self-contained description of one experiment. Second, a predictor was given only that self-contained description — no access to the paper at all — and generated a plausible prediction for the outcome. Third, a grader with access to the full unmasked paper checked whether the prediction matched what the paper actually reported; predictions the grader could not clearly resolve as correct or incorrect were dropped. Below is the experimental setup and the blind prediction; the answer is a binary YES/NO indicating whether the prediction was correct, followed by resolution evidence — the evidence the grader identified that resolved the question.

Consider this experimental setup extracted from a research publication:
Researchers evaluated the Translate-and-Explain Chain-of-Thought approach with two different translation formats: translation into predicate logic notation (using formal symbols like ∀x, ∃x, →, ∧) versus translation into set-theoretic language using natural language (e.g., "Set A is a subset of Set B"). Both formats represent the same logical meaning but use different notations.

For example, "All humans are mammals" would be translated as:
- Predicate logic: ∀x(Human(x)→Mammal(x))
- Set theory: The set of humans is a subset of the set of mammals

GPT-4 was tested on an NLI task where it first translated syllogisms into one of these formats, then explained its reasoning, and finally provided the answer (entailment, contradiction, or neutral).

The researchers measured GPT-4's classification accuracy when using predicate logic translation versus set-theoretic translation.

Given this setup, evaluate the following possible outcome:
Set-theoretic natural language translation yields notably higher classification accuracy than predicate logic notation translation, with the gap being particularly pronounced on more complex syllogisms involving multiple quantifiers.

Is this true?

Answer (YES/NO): NO